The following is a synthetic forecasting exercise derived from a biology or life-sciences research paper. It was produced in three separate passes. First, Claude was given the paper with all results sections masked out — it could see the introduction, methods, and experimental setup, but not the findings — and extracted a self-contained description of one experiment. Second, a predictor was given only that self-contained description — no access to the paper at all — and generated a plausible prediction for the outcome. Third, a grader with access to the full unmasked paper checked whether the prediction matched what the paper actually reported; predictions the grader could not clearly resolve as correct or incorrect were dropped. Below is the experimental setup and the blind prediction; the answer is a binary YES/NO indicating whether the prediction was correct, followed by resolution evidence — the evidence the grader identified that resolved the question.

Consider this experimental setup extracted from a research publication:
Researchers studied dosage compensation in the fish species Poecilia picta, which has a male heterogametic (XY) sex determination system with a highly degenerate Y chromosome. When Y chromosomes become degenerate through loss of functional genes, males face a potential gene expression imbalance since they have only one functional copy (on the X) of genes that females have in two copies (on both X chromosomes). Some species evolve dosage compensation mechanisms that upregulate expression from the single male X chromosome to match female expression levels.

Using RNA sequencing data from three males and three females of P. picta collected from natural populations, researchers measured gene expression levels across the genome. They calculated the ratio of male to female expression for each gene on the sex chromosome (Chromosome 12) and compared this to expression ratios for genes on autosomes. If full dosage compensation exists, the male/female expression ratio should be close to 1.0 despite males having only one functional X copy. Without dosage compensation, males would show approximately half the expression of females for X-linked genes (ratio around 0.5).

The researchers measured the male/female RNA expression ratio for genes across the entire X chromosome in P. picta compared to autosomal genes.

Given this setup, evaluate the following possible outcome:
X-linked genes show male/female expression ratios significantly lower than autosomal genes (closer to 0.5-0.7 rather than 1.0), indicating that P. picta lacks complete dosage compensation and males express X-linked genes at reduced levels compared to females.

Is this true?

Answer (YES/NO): NO